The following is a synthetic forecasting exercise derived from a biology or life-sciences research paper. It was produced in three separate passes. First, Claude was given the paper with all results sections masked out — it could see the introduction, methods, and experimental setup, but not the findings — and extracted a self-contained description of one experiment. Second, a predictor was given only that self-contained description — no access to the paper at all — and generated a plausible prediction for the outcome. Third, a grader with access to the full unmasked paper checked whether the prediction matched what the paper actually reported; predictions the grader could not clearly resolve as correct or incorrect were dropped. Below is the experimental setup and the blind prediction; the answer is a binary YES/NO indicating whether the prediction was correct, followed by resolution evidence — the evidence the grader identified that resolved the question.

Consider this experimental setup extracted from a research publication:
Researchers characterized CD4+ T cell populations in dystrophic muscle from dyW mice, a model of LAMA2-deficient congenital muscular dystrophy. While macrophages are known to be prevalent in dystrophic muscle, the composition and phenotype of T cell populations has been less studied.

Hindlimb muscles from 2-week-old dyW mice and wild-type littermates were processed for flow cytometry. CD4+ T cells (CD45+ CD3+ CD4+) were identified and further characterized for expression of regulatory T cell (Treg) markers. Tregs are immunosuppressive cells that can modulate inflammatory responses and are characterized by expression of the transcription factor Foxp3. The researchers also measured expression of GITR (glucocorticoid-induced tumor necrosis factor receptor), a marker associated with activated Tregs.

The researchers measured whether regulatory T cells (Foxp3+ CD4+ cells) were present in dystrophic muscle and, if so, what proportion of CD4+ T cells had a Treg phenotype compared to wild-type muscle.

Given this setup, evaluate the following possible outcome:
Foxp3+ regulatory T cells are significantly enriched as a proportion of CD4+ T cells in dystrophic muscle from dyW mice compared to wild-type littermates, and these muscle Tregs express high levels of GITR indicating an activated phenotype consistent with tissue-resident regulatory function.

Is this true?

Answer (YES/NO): YES